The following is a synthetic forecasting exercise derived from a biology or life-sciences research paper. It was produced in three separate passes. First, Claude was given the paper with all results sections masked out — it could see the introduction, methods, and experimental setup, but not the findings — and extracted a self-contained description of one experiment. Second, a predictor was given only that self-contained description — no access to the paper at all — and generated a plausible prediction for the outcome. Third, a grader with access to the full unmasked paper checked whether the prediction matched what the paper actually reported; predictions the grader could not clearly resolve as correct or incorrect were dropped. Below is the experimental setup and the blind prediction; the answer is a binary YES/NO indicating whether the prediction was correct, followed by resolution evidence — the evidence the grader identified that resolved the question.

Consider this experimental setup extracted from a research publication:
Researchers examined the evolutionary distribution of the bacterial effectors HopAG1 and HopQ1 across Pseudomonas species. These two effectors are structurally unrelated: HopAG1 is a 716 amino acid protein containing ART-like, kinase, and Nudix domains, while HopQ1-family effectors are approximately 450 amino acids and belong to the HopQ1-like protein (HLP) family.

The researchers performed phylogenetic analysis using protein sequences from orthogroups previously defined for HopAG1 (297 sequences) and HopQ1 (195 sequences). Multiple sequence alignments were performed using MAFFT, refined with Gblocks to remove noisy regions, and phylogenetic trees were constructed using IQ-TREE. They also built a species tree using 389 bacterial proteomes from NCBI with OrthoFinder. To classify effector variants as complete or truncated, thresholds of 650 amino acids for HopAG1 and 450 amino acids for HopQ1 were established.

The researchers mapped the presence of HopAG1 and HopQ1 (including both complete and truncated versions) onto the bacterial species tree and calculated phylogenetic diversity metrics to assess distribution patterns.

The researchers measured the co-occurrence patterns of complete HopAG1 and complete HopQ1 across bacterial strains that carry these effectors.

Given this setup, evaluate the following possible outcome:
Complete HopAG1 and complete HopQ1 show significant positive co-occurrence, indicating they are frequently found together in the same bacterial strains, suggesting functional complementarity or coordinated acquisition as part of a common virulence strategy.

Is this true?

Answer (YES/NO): NO